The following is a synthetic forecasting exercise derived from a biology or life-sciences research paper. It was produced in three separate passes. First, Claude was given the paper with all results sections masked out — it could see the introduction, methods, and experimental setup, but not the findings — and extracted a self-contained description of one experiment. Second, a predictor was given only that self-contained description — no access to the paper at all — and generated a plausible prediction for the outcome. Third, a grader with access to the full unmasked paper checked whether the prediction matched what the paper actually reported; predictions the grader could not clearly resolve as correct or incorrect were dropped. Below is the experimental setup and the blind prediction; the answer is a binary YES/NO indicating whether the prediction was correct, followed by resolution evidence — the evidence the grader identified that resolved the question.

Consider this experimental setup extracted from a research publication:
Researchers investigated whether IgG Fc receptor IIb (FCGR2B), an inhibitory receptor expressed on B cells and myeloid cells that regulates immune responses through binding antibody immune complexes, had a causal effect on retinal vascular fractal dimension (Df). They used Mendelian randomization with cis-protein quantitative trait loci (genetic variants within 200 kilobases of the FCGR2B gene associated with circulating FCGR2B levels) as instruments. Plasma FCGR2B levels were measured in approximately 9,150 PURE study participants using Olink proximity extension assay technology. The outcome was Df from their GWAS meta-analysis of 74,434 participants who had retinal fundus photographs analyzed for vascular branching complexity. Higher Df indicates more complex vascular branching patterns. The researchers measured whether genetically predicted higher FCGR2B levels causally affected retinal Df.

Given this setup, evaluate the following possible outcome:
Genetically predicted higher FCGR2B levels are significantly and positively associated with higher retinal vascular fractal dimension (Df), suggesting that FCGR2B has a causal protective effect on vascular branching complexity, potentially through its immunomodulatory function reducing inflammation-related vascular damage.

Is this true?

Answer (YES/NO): YES